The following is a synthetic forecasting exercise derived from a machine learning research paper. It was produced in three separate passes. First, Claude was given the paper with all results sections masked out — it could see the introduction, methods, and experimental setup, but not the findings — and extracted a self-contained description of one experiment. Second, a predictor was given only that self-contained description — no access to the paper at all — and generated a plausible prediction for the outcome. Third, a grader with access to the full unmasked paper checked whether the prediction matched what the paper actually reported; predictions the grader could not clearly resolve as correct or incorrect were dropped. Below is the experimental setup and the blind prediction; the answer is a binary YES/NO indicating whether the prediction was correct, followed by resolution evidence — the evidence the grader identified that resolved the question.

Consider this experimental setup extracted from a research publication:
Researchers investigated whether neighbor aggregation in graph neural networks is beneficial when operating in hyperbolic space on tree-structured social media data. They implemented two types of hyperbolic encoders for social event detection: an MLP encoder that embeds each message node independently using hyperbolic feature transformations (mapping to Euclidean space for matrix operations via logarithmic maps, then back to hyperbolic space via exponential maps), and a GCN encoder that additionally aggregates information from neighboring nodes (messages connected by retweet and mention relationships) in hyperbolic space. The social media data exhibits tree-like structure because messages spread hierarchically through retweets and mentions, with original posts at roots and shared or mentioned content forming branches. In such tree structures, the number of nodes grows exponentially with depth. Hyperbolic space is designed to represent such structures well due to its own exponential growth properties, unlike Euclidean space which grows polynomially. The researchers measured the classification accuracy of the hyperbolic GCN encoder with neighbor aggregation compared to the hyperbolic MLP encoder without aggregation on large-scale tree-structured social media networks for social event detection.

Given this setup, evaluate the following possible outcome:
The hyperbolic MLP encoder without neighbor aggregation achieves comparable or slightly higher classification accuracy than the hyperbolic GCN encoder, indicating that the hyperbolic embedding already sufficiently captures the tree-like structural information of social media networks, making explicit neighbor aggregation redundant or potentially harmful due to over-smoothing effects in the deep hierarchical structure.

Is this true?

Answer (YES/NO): NO